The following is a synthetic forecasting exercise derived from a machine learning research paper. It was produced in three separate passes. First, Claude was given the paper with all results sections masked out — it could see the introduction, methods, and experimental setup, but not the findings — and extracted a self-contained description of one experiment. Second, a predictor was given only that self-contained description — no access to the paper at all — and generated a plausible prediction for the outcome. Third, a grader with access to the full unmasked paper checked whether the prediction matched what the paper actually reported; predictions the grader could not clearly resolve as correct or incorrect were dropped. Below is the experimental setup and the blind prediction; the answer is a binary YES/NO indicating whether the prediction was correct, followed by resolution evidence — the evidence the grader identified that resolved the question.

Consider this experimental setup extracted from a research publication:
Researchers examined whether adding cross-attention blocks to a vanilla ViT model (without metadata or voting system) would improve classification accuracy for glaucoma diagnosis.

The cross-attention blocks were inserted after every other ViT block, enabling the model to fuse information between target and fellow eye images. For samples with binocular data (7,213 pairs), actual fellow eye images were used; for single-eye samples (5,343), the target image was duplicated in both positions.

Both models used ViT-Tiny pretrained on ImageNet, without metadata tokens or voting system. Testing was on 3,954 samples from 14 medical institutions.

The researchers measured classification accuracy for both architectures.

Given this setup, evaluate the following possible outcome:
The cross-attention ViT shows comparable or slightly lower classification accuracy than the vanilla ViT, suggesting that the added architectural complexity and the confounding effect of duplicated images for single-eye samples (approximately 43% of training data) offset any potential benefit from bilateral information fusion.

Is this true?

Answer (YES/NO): NO